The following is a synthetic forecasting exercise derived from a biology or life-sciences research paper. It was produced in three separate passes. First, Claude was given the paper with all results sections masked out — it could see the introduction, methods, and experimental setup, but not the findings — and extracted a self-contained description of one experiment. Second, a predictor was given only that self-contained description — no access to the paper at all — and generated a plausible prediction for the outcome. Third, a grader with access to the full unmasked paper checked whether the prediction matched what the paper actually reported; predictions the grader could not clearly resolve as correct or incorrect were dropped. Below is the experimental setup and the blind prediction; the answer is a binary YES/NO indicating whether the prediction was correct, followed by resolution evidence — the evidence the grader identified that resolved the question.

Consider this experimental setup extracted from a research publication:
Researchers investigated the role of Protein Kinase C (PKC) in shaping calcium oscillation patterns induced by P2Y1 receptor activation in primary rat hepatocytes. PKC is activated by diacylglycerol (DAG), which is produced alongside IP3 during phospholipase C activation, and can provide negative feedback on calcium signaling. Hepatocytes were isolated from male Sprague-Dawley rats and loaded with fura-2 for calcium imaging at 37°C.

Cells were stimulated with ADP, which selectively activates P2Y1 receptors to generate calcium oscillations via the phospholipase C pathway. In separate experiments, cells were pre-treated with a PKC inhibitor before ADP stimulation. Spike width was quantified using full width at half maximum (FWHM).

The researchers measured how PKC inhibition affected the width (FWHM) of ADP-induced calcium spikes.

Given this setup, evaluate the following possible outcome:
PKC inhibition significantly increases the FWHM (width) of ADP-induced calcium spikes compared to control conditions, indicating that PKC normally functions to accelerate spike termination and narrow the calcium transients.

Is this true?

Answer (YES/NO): YES